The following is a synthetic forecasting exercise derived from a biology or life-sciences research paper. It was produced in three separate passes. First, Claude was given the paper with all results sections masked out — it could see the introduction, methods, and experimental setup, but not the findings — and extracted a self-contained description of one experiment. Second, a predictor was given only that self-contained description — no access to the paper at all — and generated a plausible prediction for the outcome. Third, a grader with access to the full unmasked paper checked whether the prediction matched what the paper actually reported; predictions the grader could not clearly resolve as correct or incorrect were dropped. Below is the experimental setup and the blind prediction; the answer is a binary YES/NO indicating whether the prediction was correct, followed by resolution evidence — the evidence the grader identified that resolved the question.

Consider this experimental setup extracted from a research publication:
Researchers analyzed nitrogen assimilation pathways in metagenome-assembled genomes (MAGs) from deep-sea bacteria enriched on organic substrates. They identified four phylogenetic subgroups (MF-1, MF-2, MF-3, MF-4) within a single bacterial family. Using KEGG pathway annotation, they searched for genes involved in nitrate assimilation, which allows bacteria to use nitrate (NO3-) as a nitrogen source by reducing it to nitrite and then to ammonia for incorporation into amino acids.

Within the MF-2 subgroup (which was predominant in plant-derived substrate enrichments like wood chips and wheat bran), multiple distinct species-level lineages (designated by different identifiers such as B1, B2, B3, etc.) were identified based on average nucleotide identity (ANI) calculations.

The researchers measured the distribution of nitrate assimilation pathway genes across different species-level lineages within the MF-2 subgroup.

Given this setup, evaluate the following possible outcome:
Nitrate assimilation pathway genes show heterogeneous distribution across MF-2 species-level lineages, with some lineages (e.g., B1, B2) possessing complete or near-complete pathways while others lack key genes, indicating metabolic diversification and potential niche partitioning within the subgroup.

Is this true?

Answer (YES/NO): NO